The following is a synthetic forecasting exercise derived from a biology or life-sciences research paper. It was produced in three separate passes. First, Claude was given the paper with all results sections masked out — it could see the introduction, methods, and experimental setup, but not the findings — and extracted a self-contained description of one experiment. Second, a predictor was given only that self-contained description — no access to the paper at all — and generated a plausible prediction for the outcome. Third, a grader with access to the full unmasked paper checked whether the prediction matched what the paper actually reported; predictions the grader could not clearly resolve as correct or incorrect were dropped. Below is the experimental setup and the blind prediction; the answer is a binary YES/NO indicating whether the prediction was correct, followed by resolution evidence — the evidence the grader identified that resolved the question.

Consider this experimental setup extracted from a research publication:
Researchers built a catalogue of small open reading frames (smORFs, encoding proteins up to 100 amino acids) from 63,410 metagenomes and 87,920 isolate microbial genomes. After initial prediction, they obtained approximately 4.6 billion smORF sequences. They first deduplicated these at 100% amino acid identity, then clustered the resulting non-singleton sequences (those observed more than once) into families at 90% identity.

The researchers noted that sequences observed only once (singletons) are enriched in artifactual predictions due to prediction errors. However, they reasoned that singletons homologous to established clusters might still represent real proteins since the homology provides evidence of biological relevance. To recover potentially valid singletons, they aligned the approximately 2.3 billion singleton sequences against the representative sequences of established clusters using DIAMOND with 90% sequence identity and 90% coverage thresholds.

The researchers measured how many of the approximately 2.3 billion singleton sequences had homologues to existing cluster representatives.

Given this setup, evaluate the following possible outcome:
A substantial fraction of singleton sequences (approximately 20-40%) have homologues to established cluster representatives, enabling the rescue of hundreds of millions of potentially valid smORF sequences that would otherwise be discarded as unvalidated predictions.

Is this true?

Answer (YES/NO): YES